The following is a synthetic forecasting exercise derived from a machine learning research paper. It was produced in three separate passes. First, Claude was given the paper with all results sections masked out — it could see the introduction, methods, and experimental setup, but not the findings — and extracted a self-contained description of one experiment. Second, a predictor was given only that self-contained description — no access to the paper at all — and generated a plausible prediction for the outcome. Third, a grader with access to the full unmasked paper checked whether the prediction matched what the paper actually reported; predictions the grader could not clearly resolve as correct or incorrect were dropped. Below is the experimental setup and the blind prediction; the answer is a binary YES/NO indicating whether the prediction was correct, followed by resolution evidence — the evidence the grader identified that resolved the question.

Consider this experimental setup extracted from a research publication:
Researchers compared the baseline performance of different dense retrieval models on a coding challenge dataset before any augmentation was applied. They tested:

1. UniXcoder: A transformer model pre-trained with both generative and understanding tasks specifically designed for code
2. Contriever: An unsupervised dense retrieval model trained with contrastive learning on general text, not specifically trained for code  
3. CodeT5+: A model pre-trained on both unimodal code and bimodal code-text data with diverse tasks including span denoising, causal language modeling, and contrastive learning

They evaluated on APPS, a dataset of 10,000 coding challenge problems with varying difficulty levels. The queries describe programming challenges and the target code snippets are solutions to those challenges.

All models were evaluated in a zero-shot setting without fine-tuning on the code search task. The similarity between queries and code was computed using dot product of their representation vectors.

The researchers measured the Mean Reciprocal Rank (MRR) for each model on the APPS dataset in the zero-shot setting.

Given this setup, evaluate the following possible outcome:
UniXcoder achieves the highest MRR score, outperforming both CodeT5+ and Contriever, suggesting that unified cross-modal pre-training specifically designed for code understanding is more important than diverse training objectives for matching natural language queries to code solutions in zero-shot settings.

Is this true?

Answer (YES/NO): NO